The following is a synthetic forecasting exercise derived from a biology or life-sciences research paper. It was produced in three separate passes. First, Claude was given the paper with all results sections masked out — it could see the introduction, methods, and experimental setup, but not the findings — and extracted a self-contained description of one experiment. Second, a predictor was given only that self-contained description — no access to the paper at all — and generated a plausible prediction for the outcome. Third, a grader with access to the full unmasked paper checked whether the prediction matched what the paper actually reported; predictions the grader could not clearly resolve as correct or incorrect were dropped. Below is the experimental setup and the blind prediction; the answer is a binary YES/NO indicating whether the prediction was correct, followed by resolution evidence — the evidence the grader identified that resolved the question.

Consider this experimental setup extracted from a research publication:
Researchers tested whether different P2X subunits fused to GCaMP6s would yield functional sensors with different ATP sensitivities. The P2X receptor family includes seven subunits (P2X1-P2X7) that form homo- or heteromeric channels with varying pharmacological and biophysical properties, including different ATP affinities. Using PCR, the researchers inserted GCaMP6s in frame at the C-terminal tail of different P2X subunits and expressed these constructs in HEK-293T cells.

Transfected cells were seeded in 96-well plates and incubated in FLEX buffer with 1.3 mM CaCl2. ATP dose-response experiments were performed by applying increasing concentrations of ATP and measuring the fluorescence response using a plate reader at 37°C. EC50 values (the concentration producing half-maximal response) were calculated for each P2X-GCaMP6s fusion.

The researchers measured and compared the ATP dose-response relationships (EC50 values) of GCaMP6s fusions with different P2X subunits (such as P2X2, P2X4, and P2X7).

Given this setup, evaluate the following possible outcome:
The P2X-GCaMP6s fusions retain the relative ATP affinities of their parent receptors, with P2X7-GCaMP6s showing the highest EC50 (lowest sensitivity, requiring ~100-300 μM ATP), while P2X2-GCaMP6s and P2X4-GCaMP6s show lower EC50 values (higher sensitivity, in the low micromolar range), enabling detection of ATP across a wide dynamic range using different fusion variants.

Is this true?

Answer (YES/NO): NO